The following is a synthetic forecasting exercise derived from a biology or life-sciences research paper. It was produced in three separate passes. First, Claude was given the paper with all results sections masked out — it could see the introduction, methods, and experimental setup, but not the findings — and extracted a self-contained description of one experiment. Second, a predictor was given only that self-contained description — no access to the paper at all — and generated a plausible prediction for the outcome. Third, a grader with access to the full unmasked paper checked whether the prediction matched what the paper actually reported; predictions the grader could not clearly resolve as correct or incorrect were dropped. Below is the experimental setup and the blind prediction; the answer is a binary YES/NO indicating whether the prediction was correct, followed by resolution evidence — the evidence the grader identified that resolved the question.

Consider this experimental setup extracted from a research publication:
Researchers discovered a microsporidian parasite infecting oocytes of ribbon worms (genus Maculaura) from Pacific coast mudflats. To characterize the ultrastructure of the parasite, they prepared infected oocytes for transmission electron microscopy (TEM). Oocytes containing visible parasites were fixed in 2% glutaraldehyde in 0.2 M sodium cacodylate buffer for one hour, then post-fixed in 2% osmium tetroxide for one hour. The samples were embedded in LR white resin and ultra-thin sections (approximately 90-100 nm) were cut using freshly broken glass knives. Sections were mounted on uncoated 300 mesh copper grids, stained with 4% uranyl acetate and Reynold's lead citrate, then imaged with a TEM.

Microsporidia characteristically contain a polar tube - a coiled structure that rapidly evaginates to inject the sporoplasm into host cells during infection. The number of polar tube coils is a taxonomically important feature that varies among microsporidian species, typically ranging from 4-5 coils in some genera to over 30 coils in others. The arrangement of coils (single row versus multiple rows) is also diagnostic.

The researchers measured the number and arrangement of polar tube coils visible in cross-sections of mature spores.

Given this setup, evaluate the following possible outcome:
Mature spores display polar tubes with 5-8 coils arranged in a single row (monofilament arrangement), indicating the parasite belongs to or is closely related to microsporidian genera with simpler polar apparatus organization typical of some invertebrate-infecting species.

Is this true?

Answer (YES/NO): YES